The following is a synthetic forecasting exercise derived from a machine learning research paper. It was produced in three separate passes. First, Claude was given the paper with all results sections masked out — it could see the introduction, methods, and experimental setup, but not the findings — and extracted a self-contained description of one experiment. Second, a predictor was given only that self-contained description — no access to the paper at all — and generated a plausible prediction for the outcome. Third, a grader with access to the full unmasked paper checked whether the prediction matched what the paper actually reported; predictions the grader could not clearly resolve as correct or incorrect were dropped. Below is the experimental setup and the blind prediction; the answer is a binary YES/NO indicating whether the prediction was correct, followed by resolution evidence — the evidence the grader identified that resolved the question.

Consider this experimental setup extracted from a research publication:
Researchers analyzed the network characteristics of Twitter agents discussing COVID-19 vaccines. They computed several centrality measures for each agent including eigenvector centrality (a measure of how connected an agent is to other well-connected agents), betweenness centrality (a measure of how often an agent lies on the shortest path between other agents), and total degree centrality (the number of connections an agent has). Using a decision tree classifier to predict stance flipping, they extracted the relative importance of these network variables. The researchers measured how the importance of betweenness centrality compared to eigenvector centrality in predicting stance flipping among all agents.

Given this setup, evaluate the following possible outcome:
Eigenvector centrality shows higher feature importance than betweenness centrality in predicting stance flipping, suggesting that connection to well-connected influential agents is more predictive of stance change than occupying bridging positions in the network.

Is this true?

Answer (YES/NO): YES